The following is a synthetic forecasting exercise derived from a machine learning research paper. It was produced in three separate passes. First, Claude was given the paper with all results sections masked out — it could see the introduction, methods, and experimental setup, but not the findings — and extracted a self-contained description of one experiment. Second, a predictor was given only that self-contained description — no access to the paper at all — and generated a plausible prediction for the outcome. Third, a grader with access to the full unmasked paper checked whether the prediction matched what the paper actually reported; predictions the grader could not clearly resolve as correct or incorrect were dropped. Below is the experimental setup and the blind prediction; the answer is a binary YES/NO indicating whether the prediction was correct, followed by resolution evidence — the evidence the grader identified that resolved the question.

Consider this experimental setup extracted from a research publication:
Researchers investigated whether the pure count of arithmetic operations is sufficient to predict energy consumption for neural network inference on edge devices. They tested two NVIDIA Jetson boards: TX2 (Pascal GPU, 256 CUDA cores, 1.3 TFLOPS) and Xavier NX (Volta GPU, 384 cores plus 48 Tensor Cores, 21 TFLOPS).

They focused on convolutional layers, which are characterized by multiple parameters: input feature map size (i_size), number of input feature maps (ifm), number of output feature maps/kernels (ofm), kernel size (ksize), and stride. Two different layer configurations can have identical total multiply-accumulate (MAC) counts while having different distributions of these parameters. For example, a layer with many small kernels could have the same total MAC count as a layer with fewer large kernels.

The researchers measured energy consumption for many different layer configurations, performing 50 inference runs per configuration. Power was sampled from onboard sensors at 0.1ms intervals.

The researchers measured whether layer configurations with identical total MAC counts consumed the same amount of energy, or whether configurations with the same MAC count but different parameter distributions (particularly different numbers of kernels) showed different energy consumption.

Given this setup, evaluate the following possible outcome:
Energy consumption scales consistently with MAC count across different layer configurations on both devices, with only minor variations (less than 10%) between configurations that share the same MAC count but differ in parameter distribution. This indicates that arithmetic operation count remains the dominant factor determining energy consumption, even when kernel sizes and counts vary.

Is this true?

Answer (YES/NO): NO